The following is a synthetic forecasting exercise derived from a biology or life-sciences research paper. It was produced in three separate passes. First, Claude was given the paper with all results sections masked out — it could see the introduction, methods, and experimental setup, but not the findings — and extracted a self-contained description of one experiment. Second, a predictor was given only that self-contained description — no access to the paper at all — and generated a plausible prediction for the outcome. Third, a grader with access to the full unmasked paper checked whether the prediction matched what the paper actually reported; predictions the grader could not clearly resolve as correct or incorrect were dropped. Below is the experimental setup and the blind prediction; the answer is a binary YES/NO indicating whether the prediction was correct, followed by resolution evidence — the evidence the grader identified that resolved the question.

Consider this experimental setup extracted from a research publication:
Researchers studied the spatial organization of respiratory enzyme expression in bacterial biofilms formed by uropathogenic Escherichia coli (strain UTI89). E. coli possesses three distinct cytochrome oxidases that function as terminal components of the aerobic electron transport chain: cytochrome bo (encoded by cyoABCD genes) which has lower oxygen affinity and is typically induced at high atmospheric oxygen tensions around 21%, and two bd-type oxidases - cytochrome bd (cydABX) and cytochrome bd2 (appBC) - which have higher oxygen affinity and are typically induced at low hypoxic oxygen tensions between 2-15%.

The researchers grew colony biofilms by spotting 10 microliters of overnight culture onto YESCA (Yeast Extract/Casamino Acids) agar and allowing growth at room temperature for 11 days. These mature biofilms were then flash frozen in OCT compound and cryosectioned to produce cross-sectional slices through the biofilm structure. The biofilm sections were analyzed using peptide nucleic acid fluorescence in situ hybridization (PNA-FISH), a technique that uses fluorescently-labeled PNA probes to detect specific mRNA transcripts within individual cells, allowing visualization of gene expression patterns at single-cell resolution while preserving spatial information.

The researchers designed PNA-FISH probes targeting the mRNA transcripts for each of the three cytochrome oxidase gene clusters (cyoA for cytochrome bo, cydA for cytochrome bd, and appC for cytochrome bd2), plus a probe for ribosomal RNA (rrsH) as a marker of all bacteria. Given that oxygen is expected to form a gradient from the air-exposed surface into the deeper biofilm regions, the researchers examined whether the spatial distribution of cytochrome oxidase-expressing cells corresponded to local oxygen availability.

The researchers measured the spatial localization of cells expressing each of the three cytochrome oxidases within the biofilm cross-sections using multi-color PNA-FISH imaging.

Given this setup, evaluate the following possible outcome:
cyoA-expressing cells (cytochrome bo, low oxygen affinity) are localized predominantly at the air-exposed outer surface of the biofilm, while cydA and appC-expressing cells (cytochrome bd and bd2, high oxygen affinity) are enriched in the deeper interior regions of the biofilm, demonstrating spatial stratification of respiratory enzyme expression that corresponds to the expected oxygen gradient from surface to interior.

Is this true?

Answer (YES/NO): NO